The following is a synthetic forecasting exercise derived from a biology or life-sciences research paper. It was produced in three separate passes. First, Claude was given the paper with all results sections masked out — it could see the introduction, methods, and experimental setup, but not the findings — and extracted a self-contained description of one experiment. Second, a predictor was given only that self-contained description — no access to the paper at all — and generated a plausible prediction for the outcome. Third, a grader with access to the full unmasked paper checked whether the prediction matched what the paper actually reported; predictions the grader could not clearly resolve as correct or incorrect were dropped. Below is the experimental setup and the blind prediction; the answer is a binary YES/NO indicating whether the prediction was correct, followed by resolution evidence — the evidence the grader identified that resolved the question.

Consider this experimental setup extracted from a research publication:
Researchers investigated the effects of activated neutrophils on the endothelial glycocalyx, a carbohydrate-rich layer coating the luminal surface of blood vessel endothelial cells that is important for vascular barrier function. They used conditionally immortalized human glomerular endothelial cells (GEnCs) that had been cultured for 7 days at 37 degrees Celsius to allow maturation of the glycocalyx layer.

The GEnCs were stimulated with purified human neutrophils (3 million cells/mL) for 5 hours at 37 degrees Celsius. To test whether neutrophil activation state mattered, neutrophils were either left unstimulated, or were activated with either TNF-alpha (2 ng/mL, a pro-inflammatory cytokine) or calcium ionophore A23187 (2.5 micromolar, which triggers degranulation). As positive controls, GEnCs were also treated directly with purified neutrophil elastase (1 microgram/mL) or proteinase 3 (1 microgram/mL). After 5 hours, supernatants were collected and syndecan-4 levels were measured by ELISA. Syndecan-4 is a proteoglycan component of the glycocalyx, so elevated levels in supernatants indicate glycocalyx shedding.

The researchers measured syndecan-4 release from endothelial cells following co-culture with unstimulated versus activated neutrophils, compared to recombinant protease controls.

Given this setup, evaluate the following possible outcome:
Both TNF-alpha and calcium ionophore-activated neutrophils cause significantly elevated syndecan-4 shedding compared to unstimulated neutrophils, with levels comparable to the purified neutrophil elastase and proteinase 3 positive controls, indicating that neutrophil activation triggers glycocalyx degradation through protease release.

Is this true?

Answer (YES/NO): NO